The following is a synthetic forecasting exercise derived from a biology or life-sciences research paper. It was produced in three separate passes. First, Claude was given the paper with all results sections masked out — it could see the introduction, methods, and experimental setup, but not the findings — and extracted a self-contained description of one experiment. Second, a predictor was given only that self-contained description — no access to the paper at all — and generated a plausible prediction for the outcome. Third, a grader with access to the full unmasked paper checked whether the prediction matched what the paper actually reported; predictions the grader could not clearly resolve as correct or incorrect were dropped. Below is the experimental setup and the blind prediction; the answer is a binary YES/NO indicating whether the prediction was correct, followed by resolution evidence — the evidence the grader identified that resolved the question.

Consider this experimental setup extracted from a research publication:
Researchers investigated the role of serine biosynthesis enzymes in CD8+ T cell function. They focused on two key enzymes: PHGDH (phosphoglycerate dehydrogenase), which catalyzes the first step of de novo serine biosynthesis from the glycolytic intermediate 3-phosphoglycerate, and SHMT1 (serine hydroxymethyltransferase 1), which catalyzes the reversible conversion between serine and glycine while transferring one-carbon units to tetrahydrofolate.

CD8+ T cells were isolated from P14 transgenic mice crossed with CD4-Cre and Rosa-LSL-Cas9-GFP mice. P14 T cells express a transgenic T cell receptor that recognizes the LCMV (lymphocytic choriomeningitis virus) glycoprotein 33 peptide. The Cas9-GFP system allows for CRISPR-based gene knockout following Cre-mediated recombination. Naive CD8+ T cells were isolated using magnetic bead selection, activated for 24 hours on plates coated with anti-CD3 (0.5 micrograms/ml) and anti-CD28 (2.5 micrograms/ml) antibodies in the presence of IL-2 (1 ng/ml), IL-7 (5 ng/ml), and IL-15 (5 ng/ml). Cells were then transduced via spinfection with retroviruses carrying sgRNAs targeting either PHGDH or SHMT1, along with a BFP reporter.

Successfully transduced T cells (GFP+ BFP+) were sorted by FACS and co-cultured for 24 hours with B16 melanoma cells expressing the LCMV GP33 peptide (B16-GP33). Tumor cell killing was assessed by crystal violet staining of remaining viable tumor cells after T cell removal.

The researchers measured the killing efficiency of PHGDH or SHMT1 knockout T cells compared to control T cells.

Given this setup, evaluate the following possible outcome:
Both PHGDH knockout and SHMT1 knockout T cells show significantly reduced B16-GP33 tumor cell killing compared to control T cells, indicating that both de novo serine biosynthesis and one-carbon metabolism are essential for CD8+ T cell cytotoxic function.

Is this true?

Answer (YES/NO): YES